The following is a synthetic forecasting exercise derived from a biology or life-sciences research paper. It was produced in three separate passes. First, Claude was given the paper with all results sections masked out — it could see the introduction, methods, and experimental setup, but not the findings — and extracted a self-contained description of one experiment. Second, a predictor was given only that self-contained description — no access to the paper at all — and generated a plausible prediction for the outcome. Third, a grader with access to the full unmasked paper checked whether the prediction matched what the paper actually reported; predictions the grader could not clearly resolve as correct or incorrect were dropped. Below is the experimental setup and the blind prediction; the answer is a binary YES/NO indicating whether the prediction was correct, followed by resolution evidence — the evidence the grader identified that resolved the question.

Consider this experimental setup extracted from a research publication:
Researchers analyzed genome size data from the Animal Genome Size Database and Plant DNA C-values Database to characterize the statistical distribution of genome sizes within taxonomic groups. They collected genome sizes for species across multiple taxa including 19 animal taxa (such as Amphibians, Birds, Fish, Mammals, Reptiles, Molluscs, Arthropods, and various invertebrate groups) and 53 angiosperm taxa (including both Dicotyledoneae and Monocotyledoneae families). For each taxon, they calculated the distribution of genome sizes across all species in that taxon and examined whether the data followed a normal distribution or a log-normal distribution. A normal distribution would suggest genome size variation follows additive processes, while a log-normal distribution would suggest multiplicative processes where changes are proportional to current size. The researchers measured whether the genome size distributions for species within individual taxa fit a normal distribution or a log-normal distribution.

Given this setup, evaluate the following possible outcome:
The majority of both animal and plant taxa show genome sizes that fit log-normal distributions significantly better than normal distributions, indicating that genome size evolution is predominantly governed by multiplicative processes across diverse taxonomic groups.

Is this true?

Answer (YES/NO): YES